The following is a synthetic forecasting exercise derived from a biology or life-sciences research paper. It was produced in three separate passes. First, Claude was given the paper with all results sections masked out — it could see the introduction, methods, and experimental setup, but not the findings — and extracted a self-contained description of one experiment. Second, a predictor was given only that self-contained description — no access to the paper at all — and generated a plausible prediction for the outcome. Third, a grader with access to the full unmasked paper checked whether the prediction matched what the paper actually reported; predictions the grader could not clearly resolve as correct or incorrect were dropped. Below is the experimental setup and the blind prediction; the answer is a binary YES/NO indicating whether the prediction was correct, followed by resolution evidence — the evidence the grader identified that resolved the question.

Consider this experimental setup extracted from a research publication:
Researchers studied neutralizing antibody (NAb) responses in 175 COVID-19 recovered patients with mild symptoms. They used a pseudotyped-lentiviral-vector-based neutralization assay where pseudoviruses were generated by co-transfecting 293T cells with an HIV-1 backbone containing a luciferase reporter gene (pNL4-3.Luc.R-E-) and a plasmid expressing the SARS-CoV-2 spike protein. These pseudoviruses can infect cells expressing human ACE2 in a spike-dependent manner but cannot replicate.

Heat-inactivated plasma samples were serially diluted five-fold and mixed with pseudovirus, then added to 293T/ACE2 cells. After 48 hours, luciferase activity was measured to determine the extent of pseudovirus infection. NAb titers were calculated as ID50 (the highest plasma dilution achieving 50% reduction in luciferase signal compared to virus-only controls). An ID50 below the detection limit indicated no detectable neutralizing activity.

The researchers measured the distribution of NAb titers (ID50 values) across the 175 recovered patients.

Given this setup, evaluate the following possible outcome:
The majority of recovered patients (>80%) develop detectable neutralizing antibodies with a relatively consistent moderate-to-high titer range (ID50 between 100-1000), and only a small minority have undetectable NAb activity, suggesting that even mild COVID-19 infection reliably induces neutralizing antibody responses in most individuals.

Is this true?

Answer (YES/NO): NO